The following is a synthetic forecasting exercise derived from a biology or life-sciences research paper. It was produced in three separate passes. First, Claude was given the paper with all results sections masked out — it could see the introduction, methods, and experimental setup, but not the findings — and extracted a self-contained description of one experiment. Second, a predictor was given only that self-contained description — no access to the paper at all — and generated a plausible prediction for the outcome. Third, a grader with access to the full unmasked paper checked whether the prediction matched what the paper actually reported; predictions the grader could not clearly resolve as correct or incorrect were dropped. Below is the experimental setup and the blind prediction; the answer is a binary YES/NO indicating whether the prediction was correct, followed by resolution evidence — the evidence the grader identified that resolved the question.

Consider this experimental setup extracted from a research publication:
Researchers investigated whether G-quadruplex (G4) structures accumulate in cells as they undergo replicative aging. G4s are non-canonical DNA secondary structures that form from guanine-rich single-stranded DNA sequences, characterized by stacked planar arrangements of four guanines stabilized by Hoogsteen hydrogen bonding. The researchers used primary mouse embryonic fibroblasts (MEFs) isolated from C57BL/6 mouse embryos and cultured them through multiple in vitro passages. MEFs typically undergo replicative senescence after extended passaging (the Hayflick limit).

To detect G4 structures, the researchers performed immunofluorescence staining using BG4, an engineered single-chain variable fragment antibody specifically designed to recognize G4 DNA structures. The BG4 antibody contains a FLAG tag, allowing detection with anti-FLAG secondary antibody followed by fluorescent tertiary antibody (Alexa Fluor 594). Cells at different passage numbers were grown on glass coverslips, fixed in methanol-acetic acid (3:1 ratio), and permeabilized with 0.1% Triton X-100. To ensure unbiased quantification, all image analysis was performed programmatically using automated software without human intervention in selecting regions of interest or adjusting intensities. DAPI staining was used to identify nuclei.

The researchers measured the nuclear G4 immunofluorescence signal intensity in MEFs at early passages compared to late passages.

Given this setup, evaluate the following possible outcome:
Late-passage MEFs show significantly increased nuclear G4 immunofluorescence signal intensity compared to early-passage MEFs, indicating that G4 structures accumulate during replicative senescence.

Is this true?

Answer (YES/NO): YES